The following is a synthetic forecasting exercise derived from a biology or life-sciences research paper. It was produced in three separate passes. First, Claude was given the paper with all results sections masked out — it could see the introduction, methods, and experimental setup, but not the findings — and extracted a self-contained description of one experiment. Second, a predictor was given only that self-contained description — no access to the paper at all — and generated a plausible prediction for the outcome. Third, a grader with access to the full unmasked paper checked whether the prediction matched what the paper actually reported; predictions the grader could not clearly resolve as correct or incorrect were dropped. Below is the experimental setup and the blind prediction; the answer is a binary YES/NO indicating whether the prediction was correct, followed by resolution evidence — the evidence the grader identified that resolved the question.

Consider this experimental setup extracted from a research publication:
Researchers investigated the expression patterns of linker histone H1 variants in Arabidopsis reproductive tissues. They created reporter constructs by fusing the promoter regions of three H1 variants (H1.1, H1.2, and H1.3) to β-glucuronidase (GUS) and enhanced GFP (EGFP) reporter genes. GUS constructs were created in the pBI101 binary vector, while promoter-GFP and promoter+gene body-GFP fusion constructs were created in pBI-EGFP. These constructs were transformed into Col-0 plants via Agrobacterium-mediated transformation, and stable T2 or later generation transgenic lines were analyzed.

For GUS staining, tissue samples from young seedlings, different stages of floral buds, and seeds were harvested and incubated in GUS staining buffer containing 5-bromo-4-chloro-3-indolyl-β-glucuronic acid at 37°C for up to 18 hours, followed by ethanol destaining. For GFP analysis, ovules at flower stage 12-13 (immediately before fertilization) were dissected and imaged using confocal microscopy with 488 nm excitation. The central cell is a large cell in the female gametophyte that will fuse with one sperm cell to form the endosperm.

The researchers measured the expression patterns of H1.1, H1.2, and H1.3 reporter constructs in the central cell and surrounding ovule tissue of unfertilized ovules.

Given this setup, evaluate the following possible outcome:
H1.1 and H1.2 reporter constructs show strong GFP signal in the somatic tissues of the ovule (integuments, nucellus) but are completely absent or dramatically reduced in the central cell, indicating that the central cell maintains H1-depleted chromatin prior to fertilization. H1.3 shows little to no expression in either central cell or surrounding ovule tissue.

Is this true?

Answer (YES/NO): NO